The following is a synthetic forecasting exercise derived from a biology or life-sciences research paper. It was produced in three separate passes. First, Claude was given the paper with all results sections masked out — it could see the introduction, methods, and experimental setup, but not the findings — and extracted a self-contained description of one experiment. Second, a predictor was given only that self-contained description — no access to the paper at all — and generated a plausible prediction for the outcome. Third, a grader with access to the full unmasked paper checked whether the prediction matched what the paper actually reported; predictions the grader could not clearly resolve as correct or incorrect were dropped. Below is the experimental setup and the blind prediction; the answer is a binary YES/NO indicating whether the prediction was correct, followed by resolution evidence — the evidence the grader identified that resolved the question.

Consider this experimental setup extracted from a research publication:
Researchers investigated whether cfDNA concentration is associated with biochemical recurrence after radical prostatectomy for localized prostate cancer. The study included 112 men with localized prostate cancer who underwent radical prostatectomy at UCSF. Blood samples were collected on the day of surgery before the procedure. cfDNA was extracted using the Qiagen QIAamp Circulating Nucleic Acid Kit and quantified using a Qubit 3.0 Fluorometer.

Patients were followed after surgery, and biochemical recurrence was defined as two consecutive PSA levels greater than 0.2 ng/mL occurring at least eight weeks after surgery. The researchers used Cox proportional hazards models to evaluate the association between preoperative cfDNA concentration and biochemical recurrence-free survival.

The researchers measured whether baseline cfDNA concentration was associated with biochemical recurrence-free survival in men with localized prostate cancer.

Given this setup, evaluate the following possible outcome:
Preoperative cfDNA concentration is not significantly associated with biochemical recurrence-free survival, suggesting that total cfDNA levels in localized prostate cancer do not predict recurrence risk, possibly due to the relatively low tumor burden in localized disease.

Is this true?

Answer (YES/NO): YES